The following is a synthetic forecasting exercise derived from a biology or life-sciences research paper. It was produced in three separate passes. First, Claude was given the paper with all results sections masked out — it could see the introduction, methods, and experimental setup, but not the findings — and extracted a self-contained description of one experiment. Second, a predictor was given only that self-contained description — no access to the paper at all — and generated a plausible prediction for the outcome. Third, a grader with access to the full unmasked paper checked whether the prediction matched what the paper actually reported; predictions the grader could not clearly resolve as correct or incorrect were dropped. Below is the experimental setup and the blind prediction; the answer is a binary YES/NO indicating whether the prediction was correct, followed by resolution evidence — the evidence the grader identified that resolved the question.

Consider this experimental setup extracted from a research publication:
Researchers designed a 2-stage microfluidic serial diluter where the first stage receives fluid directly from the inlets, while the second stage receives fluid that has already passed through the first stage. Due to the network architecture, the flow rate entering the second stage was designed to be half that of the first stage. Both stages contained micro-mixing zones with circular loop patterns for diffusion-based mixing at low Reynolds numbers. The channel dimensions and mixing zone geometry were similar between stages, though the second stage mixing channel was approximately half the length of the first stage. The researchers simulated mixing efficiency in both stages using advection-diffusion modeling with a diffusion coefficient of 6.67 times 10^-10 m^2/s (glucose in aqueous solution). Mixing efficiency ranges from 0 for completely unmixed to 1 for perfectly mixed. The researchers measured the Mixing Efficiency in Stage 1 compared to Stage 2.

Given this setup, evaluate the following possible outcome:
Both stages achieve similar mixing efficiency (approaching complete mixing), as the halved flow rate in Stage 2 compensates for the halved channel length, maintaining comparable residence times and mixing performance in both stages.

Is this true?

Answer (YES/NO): NO